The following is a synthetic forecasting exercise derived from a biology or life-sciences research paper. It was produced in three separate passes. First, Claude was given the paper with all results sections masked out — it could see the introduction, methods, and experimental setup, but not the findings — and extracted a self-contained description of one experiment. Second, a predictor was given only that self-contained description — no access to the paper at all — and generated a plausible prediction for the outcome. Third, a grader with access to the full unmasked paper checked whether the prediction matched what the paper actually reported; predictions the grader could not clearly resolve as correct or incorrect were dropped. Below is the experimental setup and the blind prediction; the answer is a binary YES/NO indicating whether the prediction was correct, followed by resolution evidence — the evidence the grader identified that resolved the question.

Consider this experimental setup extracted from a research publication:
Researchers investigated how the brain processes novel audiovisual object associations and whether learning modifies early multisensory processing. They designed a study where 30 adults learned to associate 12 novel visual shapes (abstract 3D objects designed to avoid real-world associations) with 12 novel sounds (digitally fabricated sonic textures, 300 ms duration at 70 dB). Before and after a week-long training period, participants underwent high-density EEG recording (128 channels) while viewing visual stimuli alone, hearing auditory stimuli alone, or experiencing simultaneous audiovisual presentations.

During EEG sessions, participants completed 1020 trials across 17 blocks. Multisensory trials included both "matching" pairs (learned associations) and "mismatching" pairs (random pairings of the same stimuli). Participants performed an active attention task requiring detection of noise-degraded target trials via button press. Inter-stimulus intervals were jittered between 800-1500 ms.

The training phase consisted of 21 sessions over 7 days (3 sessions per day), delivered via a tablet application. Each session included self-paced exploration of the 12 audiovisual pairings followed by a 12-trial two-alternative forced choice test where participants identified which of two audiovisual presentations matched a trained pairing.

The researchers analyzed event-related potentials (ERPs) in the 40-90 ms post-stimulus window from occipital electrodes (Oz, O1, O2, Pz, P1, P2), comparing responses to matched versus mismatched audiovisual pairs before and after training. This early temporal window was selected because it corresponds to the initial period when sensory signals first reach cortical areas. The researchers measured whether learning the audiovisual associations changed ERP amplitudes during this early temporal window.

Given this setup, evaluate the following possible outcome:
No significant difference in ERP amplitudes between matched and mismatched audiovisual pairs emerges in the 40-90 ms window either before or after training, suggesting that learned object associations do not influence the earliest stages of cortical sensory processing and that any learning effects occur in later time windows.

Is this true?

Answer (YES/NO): NO